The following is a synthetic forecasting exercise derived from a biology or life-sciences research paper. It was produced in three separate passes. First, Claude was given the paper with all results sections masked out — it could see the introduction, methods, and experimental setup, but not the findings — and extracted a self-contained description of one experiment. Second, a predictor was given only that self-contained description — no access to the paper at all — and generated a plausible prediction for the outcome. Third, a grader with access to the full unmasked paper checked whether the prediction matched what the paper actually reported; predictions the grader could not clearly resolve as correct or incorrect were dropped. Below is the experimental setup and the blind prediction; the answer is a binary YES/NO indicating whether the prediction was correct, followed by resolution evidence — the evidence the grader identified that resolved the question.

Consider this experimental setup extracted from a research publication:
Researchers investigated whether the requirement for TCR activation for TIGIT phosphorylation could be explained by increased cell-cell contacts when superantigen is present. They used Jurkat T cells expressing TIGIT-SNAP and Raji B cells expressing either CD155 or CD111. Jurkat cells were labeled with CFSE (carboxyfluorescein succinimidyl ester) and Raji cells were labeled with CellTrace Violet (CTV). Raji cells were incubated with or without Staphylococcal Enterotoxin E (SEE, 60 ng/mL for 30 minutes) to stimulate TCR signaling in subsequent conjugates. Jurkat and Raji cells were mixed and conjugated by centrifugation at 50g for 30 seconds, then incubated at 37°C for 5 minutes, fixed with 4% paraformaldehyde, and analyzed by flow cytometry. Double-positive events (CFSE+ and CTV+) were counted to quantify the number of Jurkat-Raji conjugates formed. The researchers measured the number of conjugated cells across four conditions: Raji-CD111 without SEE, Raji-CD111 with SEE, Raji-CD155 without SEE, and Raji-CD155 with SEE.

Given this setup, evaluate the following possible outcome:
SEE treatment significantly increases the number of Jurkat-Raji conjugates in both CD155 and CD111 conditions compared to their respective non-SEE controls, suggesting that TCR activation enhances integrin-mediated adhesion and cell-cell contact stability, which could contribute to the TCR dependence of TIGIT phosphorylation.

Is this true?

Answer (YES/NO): NO